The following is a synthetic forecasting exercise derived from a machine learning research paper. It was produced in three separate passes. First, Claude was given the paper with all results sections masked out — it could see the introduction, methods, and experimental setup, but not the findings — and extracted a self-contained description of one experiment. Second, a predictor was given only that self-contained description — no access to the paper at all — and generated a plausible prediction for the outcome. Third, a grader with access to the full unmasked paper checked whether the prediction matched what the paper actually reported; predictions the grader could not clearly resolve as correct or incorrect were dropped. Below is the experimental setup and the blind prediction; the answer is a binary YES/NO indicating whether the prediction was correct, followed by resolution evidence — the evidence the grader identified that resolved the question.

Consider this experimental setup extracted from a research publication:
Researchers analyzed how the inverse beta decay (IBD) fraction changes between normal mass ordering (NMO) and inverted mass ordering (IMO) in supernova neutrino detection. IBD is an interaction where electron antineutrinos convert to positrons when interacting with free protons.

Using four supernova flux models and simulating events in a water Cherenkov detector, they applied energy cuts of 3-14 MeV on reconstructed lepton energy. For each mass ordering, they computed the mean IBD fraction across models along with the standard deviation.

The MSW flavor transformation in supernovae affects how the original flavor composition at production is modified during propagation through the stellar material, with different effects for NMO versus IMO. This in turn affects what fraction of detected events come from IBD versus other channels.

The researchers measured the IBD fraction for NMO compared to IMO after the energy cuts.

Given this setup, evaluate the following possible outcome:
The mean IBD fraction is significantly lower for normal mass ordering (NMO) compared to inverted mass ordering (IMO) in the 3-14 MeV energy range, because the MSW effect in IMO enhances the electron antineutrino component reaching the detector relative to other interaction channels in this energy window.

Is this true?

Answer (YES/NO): NO